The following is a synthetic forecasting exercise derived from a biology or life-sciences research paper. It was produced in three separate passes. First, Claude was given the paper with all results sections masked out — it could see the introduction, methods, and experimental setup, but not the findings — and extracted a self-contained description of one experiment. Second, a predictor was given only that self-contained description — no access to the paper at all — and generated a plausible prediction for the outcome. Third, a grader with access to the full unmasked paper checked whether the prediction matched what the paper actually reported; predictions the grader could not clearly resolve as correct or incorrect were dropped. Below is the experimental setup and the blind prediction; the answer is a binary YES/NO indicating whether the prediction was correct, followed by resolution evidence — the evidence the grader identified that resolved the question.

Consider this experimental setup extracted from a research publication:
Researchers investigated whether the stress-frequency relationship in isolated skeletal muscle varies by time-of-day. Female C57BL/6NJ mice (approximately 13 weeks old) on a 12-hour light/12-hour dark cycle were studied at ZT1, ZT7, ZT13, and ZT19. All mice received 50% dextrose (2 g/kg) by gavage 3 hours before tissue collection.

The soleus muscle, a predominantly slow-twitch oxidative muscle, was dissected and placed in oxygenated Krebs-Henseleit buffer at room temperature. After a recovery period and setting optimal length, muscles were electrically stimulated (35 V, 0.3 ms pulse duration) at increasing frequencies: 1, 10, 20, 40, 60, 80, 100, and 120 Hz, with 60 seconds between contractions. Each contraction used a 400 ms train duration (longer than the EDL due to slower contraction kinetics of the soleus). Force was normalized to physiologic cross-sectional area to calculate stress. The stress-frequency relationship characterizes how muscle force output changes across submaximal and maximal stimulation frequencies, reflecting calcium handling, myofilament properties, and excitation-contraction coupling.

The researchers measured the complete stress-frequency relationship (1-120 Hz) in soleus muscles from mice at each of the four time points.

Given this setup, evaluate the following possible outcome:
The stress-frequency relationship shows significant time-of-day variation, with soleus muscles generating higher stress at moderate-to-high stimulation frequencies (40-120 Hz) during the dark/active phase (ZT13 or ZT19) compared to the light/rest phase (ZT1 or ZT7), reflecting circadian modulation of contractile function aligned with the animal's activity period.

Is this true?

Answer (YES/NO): NO